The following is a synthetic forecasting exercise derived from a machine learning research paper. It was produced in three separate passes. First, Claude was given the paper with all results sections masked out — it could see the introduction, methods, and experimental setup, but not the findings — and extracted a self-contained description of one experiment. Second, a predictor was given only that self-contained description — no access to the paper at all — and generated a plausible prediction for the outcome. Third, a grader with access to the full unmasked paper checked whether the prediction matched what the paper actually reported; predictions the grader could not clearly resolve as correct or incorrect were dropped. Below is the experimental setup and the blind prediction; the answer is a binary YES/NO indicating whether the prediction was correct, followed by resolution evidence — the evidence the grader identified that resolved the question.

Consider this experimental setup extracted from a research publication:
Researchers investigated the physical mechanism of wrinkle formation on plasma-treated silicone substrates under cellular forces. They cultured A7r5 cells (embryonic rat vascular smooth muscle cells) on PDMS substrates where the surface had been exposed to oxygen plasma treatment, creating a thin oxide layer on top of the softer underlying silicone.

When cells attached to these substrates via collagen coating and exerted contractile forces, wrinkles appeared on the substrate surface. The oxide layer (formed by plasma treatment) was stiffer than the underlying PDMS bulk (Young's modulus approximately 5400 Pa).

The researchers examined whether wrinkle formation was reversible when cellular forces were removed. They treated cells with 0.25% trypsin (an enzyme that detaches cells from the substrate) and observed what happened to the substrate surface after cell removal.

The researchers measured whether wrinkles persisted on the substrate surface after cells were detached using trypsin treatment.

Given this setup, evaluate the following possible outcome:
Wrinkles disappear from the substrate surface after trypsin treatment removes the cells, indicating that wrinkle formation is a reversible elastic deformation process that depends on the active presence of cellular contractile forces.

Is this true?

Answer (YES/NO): YES